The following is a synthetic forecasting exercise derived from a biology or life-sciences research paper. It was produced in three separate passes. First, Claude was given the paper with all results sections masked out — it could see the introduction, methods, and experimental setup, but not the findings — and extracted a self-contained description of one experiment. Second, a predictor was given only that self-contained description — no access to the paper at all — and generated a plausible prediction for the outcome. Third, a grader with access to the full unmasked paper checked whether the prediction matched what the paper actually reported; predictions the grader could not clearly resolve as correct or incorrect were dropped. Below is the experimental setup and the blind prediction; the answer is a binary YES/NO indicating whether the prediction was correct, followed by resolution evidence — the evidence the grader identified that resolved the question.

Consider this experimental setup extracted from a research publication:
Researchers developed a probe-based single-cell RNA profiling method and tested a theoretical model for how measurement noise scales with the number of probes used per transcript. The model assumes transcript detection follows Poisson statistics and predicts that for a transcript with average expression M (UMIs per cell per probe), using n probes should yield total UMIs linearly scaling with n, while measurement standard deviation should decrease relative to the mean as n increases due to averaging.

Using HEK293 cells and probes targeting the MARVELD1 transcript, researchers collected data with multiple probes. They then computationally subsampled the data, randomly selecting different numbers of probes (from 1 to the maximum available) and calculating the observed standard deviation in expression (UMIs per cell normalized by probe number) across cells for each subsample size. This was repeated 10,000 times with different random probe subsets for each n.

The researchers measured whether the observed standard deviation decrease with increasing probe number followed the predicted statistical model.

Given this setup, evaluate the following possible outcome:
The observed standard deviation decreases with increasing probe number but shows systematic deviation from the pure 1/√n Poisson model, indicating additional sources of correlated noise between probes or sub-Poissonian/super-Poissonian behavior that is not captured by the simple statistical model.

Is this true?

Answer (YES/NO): YES